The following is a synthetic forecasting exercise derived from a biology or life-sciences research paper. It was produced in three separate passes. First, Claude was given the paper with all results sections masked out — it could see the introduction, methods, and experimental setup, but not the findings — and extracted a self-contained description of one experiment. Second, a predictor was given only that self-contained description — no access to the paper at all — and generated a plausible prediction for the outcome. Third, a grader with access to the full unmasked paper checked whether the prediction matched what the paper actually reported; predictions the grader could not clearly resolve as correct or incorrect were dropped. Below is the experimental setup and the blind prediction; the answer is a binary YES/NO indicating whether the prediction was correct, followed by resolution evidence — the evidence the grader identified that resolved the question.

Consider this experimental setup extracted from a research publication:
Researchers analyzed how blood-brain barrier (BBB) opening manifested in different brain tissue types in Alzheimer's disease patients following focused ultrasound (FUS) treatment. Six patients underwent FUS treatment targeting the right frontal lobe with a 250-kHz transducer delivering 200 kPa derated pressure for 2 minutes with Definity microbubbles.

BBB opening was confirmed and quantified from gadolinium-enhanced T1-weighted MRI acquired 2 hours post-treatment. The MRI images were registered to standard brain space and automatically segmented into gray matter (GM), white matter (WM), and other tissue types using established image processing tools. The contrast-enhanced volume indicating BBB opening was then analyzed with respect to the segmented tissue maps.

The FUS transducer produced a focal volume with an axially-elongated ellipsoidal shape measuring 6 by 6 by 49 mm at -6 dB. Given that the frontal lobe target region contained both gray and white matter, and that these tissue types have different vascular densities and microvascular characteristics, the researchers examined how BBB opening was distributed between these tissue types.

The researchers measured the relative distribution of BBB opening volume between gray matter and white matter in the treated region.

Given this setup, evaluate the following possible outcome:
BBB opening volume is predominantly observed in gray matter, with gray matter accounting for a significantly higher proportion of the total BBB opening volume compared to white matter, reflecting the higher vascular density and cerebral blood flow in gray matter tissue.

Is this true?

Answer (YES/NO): NO